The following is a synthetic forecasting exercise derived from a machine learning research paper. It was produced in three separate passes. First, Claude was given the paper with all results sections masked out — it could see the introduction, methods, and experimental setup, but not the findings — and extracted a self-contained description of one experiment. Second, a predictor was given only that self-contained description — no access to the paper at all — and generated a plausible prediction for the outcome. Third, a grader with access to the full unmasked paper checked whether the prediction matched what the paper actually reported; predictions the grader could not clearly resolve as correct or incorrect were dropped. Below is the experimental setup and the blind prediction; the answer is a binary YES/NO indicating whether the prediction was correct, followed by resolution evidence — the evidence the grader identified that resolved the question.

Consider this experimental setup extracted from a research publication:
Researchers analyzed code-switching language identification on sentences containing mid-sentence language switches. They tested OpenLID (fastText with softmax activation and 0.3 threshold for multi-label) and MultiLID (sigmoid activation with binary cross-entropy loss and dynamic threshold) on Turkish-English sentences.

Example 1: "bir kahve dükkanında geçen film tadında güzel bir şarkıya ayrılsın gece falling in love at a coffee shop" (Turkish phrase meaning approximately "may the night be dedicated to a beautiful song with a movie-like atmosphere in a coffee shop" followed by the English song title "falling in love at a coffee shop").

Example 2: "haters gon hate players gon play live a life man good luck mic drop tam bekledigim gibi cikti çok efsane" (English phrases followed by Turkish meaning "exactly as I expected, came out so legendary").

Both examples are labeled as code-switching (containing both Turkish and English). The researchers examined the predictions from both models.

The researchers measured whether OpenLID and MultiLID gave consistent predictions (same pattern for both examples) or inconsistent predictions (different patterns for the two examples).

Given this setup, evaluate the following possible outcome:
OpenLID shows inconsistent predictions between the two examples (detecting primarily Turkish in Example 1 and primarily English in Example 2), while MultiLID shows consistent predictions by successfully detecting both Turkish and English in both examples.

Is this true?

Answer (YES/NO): NO